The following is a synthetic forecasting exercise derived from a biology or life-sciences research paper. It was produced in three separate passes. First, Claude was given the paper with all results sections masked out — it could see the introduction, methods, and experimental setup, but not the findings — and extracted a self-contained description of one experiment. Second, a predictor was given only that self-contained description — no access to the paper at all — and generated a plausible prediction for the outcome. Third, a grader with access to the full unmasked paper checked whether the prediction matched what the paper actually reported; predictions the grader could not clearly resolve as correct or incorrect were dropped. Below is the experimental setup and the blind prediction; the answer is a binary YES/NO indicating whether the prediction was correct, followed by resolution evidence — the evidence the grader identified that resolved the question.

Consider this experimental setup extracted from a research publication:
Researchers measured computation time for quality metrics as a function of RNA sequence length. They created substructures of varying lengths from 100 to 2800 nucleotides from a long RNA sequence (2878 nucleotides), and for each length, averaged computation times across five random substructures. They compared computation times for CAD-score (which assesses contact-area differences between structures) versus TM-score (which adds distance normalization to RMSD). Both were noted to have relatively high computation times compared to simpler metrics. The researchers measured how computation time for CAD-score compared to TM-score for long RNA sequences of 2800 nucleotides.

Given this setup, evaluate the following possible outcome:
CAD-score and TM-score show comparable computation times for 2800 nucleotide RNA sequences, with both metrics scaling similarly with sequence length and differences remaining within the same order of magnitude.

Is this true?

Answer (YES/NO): NO